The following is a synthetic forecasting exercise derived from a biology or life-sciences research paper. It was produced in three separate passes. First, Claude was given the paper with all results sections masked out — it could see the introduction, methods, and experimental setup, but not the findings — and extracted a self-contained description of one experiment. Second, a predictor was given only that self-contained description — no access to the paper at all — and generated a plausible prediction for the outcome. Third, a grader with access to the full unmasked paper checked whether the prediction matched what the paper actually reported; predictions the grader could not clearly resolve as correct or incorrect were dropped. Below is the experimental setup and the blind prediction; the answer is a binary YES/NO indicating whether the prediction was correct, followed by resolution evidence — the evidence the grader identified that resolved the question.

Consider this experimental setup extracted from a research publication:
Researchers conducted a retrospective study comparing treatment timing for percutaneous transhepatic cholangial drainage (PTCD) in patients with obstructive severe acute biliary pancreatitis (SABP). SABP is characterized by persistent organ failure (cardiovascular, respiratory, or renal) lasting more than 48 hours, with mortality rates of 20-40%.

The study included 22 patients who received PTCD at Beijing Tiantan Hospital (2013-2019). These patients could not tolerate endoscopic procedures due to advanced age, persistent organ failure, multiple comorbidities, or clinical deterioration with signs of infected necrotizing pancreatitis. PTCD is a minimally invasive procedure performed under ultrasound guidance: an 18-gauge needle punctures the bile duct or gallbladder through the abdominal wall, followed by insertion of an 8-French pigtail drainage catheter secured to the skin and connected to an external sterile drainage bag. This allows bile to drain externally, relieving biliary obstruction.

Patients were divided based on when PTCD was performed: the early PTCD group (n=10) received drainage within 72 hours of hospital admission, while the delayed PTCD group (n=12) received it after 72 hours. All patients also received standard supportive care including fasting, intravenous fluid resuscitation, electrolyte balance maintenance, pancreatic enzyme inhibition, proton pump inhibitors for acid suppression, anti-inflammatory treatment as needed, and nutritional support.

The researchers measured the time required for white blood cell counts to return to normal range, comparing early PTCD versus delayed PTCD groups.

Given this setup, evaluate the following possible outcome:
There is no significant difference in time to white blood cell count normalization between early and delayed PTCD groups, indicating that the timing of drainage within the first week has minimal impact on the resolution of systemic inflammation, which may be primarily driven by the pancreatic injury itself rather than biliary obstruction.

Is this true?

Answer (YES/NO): NO